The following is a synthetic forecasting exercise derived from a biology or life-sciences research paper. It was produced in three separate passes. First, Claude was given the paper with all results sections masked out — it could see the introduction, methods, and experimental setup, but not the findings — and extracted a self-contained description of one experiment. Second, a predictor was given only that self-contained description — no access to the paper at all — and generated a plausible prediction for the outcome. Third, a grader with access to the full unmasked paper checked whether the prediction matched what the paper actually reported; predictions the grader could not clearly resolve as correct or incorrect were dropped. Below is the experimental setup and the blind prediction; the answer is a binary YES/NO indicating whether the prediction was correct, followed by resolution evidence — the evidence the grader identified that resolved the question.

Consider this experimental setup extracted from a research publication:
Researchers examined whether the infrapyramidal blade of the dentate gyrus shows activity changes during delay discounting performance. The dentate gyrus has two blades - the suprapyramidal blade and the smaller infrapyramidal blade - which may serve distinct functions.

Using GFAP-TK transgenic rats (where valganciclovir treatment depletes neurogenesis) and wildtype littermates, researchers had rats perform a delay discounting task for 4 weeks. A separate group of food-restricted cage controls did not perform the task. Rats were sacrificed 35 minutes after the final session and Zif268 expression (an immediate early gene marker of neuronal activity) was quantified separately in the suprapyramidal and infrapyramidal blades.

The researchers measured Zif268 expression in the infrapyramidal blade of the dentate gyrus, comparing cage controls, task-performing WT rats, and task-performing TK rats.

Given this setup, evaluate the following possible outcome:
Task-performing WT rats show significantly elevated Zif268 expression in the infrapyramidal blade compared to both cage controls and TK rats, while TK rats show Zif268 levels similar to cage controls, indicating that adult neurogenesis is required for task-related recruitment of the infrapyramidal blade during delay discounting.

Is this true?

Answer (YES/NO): NO